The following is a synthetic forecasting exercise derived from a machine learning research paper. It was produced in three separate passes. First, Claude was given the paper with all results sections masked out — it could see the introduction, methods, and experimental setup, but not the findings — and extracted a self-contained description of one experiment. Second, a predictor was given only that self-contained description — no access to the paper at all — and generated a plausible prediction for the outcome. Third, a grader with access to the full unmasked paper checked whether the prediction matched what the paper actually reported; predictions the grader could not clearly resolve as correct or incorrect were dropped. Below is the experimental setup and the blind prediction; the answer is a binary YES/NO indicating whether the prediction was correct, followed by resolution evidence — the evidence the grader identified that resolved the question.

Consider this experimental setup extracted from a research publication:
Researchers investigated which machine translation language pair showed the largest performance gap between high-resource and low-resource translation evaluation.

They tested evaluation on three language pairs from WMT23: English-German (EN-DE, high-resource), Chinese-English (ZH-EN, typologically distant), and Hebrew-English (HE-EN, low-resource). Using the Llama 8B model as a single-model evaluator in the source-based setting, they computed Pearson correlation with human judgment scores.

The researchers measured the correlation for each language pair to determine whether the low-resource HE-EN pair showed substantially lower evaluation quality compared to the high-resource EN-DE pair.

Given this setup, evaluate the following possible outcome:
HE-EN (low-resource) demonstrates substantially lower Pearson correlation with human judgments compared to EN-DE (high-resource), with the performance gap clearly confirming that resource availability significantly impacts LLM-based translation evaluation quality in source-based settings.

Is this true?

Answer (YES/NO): YES